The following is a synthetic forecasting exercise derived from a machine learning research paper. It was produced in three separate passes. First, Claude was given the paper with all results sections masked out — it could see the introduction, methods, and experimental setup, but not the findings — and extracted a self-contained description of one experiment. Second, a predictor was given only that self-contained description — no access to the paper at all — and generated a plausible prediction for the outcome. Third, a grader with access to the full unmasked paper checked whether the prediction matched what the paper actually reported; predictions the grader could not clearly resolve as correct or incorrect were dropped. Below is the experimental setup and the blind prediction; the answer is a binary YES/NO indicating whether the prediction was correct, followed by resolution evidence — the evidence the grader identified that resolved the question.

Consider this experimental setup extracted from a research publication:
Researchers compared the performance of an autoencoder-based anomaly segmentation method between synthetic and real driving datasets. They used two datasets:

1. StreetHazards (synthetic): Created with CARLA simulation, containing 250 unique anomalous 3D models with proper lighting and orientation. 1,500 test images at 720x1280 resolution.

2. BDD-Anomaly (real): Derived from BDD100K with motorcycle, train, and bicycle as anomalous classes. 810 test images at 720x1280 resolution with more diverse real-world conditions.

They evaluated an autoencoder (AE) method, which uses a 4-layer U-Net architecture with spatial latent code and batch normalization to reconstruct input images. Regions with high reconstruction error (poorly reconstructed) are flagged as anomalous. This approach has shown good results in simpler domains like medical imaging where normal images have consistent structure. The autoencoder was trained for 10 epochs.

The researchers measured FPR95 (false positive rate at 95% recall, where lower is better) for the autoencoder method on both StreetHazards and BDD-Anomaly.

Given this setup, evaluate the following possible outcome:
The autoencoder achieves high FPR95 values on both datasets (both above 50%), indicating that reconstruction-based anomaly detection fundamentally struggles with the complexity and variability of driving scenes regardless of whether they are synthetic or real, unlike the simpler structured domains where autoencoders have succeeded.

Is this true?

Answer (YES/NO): YES